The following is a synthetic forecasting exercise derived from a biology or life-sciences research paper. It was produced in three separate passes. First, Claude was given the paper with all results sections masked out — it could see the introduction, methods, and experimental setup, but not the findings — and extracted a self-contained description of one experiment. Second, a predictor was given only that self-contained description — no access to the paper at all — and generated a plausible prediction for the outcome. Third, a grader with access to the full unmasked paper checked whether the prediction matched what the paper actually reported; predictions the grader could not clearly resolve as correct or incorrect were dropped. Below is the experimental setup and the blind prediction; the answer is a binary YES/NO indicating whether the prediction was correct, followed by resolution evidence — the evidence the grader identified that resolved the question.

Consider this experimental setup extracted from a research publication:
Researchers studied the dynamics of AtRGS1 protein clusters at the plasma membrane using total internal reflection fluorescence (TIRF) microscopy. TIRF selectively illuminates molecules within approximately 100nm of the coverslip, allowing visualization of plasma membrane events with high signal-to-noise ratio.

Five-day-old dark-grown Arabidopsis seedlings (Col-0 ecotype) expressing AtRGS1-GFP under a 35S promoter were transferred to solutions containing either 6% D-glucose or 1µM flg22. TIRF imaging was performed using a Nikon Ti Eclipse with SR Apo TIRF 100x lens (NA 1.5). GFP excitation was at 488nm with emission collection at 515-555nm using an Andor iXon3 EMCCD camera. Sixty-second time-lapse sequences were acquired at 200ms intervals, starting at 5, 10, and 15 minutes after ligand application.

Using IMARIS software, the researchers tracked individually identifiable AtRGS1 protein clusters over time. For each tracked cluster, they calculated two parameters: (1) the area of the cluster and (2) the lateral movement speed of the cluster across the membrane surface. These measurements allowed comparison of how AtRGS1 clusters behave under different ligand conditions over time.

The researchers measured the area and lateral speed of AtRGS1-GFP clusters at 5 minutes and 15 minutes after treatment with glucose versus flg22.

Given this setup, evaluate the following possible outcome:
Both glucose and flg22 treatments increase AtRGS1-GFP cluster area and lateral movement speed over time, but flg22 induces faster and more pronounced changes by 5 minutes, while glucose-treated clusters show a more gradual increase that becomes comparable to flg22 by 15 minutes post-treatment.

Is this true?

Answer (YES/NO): NO